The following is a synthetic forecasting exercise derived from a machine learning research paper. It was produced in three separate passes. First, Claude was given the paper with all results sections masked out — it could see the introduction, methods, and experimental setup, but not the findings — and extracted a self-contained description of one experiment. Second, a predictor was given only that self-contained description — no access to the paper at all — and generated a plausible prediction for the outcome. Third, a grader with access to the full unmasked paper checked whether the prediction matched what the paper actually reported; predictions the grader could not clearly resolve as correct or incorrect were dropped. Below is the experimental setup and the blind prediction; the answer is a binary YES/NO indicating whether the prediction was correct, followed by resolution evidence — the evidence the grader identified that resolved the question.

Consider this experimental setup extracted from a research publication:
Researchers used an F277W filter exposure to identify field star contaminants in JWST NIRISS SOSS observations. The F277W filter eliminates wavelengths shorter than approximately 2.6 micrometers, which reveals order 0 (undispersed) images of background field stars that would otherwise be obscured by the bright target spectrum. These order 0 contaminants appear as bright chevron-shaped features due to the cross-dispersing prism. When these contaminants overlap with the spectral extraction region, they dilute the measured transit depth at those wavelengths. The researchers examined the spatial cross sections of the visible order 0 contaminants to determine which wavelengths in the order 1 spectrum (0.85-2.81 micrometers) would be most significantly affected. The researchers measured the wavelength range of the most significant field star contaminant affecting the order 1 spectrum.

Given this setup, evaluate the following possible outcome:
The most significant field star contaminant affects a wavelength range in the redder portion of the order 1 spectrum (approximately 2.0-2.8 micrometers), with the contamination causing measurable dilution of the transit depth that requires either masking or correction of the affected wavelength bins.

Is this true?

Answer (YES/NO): YES